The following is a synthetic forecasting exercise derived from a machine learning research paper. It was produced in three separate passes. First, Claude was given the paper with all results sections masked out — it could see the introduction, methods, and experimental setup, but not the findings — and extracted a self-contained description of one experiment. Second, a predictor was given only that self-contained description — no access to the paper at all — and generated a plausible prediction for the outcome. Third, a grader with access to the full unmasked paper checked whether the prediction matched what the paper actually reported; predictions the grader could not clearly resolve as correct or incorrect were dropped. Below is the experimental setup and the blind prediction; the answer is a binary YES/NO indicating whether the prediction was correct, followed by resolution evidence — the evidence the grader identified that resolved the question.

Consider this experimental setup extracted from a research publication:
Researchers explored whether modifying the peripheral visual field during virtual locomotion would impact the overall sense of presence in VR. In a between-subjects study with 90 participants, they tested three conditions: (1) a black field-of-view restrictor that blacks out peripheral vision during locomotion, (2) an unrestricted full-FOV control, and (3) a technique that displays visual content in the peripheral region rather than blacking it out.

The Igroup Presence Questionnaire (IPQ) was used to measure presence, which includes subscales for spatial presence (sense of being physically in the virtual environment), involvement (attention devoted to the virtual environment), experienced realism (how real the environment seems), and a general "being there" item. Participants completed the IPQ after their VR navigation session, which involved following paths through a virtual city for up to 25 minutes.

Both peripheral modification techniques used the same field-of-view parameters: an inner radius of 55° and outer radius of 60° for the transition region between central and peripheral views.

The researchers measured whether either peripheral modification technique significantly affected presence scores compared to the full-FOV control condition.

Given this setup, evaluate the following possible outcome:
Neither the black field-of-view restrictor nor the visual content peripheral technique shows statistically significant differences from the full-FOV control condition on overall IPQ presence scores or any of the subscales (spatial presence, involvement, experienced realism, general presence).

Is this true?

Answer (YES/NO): YES